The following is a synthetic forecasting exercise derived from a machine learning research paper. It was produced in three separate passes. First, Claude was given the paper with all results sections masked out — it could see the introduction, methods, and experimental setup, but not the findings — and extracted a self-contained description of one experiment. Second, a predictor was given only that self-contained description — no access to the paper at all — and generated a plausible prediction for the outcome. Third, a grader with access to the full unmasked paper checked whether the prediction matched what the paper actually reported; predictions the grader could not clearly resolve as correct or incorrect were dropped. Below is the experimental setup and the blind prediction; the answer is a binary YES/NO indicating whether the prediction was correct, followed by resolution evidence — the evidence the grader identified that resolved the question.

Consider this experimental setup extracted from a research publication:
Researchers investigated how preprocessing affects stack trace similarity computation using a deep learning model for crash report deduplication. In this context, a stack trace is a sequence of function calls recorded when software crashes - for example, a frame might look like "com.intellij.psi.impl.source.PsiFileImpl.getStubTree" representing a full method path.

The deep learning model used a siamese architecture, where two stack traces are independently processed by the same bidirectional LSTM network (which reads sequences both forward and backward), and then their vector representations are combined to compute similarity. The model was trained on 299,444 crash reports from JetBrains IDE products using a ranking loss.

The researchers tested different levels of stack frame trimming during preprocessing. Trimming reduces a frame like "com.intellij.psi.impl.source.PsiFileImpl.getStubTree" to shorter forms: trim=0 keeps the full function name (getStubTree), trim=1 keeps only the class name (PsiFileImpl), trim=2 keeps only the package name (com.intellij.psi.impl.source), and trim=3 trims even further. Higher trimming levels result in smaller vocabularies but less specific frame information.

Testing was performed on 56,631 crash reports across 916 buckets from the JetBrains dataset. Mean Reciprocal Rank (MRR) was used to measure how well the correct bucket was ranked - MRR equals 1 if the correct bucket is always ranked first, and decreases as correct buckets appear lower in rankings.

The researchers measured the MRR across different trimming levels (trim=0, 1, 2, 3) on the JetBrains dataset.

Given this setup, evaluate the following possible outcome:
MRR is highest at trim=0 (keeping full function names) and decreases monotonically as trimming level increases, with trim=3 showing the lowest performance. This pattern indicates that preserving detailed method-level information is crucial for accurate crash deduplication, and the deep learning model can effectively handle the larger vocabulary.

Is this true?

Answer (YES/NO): YES